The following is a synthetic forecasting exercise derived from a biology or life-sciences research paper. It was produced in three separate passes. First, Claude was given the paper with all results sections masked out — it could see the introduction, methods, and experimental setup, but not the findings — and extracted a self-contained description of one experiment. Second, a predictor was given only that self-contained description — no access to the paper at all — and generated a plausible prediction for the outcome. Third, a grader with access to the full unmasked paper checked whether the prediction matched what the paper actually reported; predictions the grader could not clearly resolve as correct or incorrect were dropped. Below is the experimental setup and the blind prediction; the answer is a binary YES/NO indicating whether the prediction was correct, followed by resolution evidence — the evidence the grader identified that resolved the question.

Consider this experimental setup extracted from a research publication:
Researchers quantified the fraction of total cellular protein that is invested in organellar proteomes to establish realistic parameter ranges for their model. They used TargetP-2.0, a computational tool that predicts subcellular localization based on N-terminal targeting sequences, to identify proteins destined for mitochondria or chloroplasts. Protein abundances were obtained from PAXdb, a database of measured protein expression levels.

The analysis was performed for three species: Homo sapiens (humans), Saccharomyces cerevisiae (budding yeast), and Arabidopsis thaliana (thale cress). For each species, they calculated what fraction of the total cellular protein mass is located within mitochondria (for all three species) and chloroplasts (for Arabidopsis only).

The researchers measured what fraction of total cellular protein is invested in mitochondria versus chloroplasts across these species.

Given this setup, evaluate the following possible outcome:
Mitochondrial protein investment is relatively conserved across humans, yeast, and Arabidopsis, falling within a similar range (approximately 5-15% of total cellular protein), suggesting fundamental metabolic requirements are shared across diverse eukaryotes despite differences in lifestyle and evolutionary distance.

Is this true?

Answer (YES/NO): NO